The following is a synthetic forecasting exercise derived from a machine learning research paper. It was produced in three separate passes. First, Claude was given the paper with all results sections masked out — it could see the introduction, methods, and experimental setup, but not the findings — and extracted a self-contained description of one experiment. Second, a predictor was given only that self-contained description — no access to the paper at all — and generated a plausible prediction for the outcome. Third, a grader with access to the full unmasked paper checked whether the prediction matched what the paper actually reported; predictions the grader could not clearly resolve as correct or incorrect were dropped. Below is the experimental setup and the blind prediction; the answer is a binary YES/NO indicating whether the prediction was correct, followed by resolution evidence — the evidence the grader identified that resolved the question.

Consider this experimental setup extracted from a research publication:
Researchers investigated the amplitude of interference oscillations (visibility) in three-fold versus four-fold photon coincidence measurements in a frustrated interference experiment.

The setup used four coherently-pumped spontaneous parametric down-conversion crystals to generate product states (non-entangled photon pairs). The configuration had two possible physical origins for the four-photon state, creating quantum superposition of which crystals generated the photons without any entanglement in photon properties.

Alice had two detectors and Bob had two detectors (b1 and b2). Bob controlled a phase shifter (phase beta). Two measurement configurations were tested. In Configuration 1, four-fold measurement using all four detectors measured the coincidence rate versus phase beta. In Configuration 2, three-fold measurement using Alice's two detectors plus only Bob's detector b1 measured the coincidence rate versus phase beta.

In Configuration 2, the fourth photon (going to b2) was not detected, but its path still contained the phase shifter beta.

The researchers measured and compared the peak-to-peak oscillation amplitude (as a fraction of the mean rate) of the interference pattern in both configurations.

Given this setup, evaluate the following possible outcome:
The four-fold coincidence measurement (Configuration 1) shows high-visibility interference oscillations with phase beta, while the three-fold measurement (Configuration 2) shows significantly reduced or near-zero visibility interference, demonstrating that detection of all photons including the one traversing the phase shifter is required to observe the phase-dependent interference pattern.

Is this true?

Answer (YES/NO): NO